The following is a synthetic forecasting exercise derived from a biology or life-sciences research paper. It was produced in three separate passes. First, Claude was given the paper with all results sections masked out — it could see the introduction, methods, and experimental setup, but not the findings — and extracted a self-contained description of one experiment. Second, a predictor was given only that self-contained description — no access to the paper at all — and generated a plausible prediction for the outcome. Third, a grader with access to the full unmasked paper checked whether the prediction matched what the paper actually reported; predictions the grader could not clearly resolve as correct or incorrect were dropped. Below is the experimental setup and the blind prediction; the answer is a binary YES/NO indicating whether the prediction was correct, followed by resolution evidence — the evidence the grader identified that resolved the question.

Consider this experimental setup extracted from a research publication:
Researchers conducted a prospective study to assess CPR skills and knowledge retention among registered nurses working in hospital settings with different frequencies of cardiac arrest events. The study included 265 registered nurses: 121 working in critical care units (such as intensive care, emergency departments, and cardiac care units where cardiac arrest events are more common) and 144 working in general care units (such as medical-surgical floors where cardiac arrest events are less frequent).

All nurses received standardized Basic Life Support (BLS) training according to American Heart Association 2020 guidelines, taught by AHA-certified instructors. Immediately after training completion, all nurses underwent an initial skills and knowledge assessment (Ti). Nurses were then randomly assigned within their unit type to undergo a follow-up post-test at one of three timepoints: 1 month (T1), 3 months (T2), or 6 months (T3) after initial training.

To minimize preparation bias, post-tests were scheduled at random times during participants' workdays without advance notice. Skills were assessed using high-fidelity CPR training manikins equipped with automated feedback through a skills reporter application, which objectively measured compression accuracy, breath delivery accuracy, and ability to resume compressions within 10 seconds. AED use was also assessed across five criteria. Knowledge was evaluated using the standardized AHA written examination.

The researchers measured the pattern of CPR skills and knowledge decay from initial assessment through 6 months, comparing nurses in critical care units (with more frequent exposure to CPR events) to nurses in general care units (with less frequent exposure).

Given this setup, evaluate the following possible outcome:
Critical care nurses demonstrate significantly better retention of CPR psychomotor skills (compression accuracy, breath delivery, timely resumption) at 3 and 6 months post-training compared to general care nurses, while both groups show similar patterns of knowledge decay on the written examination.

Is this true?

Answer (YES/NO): NO